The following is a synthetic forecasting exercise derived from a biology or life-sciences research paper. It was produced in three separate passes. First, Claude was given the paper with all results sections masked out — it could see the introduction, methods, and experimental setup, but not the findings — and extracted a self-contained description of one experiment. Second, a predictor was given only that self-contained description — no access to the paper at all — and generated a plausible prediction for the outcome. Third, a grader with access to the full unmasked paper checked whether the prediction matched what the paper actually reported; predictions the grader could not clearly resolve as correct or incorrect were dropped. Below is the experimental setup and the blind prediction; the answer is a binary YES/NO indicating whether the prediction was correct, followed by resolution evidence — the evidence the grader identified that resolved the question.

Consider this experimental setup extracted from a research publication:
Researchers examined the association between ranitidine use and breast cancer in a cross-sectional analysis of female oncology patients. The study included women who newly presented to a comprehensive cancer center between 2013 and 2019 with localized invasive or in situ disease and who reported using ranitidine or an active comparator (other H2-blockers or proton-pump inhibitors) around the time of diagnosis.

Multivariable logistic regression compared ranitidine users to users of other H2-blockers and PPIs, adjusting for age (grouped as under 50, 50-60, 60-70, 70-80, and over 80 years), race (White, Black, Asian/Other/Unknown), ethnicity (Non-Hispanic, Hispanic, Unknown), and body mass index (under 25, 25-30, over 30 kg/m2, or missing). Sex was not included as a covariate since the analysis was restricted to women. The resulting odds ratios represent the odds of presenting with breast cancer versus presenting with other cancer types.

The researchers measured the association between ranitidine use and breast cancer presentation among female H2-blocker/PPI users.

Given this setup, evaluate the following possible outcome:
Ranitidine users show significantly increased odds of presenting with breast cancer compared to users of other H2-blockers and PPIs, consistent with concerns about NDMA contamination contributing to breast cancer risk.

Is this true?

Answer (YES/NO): YES